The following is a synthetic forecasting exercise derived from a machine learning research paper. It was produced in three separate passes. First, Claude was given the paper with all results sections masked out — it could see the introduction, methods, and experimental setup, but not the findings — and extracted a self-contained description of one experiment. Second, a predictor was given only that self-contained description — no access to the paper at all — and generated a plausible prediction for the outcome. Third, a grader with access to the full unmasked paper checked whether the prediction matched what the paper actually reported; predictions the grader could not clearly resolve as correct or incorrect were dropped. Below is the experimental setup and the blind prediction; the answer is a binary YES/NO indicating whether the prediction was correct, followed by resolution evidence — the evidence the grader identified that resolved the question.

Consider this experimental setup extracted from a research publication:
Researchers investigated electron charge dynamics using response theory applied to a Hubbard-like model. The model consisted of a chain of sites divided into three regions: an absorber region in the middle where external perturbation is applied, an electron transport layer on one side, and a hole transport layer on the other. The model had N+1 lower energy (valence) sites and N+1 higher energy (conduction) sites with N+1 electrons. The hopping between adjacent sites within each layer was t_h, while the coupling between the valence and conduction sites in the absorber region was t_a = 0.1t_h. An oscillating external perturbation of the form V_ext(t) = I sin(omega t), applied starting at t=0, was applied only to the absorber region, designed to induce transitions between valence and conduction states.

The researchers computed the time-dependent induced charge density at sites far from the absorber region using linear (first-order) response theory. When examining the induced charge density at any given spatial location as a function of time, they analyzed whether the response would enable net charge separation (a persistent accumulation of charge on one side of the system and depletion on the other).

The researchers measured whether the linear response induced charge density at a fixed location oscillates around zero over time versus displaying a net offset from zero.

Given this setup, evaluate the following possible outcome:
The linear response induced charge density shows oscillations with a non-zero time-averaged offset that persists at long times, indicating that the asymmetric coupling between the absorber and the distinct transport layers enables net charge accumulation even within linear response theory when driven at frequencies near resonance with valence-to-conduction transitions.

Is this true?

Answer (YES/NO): NO